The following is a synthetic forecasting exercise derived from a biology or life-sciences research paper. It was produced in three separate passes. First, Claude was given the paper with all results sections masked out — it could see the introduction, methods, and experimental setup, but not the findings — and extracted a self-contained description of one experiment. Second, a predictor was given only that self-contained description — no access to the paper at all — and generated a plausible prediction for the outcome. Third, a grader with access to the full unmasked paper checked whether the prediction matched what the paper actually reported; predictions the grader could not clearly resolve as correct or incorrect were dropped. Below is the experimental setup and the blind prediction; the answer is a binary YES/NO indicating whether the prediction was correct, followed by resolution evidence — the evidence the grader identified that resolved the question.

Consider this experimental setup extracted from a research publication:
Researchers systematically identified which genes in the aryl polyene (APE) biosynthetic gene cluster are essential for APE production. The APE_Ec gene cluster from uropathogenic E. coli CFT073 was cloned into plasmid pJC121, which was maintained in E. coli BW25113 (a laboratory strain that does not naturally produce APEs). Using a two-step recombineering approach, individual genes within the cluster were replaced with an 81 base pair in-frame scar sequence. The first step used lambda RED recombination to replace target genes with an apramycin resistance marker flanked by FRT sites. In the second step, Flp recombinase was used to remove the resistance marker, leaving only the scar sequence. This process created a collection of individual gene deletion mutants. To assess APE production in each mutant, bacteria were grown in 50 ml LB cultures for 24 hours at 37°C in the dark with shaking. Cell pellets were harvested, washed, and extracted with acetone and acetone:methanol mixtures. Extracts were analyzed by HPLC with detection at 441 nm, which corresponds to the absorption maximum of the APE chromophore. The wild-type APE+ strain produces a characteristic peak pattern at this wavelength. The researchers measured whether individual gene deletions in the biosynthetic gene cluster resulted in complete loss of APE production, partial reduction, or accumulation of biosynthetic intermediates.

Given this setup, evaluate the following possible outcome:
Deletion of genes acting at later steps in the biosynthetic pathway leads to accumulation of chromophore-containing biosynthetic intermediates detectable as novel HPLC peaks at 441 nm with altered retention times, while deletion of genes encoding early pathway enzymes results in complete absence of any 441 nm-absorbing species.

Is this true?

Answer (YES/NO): NO